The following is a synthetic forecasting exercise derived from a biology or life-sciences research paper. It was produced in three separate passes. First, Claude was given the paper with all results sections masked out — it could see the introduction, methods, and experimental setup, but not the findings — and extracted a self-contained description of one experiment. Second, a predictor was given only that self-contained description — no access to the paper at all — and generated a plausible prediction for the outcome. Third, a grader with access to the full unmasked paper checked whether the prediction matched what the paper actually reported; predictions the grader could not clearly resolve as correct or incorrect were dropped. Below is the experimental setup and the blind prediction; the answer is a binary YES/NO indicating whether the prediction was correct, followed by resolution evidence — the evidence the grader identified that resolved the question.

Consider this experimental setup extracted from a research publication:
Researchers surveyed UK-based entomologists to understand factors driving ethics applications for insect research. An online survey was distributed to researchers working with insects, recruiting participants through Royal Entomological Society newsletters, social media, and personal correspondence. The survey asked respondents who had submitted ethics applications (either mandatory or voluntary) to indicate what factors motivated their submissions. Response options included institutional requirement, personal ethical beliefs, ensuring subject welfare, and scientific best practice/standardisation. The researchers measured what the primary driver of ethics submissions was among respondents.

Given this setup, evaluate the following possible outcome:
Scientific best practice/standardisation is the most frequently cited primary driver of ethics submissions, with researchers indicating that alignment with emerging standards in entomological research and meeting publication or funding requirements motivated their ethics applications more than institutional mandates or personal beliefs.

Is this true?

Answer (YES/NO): NO